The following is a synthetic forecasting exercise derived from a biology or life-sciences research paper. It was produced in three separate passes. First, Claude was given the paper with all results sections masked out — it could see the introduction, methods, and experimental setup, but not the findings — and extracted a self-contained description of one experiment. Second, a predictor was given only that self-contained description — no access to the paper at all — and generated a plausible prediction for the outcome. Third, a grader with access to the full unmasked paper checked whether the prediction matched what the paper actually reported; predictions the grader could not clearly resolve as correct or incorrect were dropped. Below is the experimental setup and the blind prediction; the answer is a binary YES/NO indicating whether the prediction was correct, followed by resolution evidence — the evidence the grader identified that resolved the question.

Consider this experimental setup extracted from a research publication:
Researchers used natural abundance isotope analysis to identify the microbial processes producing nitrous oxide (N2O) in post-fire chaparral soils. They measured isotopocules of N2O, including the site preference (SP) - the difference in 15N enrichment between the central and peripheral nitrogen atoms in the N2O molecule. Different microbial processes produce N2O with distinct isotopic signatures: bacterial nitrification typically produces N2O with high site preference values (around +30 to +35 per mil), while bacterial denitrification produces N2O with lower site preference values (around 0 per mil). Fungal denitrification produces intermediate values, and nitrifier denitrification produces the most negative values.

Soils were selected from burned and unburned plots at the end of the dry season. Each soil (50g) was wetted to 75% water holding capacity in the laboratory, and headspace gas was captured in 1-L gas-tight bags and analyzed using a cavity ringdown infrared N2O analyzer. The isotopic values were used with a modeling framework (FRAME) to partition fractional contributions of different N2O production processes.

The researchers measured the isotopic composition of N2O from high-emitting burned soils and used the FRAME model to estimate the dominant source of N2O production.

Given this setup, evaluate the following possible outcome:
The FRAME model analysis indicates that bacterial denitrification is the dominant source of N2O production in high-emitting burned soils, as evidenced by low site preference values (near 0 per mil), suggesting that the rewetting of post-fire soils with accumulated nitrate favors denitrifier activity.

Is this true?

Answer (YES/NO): NO